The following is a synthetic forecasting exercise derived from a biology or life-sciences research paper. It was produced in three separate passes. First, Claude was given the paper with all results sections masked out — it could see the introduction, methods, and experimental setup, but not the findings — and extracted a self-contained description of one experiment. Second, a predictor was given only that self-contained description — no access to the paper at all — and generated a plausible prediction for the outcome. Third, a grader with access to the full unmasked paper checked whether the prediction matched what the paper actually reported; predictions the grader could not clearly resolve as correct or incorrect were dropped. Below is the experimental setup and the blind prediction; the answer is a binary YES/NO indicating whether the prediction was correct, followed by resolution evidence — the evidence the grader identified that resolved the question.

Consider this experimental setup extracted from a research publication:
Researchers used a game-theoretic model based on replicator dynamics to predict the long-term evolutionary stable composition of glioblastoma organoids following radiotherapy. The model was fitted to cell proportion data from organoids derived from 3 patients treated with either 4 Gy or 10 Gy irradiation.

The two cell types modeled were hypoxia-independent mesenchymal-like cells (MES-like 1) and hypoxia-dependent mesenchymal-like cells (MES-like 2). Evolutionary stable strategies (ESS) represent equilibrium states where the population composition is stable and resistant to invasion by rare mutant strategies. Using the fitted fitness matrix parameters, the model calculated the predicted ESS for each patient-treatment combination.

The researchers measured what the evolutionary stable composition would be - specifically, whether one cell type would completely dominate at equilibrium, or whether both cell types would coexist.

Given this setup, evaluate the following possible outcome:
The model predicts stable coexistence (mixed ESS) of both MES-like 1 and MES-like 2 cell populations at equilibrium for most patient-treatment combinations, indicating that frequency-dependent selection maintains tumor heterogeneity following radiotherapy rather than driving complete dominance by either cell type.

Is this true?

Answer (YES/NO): YES